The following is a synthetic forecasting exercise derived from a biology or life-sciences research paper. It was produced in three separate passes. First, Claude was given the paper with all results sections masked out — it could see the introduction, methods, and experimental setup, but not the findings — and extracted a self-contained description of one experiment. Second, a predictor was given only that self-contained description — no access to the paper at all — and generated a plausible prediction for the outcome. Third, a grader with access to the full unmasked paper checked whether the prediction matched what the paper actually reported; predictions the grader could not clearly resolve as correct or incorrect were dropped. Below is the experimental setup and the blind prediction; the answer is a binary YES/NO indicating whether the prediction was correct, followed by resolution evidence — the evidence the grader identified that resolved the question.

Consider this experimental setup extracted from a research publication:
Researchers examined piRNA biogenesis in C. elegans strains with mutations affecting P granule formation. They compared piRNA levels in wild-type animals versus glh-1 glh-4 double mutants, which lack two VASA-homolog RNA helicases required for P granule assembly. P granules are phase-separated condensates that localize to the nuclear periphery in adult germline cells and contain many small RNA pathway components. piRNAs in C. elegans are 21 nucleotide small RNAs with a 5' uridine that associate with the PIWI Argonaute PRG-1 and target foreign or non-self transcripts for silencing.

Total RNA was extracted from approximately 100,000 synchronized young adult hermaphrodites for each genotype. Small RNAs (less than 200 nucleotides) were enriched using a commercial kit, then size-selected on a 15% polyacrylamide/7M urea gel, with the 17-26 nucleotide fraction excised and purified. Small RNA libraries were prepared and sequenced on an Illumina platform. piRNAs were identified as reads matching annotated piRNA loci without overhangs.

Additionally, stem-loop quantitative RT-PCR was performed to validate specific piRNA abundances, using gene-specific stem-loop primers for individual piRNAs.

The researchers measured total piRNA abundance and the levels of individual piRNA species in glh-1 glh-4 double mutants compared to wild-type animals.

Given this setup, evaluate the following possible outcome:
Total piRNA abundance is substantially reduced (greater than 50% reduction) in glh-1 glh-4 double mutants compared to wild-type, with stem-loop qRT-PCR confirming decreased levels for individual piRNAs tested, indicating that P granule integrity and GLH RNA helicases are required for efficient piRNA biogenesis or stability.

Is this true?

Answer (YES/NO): NO